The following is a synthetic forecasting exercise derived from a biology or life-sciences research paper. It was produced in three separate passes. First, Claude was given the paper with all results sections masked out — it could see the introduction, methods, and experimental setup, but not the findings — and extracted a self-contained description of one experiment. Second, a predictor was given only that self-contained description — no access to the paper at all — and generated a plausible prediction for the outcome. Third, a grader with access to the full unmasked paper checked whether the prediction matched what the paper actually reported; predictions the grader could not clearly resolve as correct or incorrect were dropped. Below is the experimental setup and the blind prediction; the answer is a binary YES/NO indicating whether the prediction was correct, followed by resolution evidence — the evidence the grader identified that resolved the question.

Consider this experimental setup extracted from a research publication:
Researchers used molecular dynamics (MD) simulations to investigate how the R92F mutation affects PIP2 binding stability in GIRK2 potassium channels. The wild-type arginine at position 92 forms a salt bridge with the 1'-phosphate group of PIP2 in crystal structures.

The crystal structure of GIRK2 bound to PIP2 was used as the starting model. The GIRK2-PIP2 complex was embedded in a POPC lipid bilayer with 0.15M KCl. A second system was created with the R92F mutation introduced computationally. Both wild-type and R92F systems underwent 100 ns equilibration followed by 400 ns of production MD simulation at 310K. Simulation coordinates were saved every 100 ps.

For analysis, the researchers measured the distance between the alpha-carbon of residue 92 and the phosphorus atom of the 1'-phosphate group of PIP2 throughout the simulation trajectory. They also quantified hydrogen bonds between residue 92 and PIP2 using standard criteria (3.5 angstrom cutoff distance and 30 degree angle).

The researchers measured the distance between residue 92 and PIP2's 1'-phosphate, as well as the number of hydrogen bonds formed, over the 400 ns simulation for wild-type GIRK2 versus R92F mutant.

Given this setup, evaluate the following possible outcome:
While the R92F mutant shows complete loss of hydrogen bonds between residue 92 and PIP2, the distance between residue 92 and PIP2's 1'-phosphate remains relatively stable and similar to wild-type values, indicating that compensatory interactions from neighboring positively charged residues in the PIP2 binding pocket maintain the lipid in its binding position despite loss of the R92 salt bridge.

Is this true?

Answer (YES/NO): NO